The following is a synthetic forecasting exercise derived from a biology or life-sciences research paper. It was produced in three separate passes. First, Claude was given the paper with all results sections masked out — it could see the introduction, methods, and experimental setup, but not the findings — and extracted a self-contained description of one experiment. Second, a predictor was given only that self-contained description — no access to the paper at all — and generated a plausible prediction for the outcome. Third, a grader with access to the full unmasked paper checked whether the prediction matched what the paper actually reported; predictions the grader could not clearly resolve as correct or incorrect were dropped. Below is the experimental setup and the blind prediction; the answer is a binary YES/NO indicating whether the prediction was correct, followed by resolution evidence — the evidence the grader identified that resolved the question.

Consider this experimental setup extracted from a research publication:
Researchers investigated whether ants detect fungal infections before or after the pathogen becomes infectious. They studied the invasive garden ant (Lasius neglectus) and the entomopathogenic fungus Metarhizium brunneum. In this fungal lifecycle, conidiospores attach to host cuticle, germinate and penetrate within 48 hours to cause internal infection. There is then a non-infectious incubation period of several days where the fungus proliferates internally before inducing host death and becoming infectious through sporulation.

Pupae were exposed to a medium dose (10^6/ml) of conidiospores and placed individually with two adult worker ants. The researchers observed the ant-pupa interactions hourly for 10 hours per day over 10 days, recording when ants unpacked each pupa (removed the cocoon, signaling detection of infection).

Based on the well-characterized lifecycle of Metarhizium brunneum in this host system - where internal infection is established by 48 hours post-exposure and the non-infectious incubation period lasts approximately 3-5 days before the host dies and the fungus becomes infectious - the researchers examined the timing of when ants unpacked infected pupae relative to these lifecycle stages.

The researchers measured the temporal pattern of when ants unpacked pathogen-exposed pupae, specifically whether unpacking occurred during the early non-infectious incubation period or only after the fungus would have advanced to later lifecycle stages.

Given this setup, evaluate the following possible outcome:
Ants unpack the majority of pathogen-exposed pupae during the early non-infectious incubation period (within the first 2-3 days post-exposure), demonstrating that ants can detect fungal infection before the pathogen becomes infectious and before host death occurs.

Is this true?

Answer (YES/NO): NO